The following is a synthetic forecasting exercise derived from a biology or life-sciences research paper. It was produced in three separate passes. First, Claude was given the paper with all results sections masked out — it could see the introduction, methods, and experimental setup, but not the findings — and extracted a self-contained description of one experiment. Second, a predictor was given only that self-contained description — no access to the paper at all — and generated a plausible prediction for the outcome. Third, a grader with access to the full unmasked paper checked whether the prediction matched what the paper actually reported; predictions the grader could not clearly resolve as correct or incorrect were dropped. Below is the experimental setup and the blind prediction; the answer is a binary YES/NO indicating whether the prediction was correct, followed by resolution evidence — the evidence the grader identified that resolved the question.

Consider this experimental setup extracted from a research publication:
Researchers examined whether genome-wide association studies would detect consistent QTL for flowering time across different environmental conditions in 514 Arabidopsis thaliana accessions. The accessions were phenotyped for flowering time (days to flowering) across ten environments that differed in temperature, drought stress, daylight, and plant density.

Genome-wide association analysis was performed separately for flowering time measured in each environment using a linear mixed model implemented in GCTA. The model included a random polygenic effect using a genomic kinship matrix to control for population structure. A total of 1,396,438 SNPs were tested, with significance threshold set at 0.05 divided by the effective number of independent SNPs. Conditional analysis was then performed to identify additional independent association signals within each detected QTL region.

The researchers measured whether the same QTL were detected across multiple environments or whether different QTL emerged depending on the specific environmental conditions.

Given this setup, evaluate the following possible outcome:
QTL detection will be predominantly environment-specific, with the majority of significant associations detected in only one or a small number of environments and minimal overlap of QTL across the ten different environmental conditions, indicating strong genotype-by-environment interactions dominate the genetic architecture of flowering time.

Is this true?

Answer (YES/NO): NO